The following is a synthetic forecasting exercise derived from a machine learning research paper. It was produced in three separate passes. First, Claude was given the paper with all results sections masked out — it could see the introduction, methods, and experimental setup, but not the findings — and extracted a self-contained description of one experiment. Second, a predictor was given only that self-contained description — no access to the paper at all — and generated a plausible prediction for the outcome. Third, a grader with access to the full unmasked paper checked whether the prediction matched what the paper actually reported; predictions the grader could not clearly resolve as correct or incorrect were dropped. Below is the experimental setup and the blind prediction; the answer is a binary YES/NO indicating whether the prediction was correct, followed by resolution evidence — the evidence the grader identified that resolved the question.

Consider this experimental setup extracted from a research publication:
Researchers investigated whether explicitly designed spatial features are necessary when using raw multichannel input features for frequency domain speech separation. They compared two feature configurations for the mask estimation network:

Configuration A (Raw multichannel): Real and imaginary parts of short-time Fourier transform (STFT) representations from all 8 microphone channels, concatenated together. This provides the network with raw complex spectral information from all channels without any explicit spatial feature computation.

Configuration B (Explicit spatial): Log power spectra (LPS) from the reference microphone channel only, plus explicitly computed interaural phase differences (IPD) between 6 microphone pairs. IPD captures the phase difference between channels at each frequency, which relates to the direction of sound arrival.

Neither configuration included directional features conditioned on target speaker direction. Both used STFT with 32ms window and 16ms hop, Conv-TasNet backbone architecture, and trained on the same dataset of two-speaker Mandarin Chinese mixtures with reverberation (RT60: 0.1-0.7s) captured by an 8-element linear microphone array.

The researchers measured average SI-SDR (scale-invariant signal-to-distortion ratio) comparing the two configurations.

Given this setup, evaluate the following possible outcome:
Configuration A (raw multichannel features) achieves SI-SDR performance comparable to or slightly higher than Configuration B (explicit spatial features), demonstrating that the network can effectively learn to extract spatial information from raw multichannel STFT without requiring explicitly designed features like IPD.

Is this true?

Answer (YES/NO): NO